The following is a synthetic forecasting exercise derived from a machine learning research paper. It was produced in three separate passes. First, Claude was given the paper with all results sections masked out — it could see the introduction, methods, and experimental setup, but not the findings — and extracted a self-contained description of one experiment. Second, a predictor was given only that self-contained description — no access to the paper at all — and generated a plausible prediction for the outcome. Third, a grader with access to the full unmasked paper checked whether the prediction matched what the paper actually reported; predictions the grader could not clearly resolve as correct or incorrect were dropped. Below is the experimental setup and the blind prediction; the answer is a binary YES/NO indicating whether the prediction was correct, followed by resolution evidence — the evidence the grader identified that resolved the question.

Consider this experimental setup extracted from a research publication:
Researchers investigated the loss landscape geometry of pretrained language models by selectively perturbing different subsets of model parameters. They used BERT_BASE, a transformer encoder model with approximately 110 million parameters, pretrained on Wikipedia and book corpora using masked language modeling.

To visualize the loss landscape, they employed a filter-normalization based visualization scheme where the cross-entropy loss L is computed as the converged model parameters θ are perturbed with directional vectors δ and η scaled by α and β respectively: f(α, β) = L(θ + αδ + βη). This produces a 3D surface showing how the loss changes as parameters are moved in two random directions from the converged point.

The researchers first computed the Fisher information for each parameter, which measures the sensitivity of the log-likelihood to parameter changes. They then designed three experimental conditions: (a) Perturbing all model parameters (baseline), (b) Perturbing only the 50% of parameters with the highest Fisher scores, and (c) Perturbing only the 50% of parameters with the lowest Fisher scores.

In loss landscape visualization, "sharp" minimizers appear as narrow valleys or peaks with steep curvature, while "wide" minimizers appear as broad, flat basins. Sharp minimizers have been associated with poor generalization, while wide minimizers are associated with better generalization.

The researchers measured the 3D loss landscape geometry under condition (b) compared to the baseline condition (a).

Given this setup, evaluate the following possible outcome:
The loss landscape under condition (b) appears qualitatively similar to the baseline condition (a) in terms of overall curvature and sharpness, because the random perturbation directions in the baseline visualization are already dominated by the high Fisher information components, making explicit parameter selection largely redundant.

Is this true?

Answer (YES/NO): NO